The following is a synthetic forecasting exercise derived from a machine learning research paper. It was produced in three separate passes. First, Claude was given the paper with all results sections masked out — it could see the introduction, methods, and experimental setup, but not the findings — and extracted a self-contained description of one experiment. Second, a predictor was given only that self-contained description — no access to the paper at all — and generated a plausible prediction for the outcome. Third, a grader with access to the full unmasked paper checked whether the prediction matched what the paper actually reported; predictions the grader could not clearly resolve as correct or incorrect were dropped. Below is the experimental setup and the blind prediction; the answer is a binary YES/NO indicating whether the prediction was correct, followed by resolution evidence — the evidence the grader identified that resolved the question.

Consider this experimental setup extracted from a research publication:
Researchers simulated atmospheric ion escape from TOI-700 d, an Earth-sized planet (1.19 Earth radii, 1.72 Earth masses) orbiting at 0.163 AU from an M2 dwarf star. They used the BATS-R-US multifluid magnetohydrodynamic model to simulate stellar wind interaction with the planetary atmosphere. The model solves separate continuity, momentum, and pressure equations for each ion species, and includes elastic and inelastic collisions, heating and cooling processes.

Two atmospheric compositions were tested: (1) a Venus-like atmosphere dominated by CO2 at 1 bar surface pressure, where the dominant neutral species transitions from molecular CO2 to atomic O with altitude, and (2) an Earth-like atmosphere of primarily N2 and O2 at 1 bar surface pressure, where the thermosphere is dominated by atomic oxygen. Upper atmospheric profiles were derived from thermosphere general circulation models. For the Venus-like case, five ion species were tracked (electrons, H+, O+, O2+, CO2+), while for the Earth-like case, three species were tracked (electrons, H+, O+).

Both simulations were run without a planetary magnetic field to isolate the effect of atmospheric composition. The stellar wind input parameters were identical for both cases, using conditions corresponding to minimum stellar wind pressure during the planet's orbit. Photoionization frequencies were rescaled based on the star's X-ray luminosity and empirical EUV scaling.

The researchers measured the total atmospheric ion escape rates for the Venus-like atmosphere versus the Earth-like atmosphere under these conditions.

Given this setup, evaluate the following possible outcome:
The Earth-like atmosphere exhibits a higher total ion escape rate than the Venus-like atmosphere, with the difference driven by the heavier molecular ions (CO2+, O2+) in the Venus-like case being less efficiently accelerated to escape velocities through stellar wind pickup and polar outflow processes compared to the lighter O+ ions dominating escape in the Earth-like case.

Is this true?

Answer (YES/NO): NO